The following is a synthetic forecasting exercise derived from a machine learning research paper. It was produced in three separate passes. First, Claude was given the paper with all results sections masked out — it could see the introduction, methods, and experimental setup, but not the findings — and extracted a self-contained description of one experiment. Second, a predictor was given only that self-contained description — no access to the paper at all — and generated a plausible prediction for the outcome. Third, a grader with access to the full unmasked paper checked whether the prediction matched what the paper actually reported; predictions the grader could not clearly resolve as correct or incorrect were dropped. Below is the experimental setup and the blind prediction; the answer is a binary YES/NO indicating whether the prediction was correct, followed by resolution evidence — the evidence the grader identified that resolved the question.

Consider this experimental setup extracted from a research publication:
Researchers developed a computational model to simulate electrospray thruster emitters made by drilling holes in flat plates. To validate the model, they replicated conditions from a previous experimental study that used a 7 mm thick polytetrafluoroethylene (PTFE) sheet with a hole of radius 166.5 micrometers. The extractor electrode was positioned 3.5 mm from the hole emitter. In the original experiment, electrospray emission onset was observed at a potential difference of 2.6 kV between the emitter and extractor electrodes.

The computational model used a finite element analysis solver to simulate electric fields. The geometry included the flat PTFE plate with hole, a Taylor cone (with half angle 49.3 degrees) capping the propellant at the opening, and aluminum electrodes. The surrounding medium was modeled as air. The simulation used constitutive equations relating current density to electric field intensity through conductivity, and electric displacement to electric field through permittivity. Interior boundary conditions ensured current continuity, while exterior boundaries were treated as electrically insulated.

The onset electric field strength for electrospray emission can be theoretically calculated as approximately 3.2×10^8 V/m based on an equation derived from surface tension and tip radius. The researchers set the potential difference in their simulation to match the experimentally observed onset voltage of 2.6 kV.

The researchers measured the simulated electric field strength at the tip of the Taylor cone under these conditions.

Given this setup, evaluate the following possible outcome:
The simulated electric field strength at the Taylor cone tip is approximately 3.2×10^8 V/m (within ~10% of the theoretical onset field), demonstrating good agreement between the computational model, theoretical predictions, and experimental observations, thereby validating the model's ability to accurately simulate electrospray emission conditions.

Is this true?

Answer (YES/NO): YES